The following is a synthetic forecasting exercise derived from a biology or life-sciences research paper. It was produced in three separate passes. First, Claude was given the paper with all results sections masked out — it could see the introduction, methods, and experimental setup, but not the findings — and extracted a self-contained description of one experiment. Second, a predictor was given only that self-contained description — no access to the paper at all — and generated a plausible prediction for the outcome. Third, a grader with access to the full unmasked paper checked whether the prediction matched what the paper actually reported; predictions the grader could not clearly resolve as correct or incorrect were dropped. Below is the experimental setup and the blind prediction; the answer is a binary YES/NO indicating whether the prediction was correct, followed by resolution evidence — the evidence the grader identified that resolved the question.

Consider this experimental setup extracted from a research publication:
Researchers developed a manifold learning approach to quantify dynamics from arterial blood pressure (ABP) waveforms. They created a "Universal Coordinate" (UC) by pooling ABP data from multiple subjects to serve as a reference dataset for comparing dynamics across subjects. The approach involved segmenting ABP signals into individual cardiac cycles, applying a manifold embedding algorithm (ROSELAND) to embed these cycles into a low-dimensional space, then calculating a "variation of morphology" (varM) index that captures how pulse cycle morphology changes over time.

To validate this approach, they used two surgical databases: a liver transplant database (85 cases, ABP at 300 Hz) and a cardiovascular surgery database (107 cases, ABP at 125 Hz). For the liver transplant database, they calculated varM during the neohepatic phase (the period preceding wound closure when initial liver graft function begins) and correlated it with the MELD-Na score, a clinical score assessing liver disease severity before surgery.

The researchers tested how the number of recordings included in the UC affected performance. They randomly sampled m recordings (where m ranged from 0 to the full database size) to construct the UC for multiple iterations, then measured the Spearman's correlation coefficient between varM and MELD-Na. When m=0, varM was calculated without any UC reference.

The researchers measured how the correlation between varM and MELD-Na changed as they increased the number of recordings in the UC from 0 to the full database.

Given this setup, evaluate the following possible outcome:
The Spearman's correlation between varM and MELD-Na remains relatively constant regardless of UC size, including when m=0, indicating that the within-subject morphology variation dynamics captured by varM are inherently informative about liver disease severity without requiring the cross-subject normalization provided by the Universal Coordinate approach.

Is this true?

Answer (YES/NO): NO